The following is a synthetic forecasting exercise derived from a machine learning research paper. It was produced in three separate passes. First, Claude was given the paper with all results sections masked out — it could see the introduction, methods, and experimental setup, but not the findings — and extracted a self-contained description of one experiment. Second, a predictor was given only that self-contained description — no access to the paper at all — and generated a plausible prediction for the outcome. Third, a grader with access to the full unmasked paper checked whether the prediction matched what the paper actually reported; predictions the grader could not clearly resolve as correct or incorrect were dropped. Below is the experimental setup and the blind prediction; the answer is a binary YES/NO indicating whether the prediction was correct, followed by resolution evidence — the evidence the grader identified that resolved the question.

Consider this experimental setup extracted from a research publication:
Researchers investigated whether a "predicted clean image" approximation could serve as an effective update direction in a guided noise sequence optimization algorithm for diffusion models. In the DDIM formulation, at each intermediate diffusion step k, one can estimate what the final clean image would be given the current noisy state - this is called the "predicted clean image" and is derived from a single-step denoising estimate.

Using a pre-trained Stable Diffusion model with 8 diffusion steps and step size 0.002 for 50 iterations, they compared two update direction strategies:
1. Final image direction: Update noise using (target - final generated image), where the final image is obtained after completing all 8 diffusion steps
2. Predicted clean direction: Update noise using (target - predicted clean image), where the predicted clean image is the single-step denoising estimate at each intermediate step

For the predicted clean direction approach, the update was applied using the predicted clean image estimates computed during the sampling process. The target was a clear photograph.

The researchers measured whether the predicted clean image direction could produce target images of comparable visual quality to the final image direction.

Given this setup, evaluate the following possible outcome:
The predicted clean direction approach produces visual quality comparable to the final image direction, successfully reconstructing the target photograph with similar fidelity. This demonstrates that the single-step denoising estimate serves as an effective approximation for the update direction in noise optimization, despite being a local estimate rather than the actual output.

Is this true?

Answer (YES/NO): NO